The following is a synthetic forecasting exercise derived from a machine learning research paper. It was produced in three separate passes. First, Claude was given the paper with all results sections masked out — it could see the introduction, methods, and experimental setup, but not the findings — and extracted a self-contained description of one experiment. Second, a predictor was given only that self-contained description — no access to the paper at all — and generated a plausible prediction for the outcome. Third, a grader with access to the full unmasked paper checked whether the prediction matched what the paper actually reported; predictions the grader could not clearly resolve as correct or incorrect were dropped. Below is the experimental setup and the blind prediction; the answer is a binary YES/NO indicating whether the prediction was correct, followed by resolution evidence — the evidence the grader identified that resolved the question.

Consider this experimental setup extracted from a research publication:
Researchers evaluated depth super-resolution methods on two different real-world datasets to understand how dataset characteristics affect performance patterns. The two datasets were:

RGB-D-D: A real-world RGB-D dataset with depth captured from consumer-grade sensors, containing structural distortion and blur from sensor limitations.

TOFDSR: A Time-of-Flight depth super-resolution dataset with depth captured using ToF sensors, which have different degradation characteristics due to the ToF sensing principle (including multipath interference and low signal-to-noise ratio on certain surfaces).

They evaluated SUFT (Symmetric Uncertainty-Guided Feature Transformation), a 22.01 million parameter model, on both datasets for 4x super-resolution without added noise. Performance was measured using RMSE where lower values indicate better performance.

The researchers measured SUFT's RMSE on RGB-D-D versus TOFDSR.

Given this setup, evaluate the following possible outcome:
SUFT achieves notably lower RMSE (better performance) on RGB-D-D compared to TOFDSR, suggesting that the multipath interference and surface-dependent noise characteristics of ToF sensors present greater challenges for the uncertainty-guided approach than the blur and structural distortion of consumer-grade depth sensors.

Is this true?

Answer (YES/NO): NO